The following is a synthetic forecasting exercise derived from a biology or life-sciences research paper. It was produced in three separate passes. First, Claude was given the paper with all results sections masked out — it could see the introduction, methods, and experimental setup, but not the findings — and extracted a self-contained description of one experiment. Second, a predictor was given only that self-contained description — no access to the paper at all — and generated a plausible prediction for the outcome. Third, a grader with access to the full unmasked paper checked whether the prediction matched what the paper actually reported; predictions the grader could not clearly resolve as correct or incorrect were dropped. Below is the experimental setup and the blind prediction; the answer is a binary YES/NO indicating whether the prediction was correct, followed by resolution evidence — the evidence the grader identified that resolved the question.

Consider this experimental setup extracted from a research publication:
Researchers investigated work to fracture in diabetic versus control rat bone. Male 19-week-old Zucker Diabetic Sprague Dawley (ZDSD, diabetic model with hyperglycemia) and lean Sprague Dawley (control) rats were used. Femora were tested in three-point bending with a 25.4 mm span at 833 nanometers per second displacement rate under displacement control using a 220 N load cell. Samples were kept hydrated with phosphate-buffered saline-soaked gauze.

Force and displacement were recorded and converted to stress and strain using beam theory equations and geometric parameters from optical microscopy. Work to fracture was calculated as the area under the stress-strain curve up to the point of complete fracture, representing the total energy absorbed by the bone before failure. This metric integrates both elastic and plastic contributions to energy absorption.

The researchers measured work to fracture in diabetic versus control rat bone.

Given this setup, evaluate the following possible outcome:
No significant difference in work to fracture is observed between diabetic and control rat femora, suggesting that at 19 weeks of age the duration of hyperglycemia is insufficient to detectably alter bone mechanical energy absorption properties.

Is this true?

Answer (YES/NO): NO